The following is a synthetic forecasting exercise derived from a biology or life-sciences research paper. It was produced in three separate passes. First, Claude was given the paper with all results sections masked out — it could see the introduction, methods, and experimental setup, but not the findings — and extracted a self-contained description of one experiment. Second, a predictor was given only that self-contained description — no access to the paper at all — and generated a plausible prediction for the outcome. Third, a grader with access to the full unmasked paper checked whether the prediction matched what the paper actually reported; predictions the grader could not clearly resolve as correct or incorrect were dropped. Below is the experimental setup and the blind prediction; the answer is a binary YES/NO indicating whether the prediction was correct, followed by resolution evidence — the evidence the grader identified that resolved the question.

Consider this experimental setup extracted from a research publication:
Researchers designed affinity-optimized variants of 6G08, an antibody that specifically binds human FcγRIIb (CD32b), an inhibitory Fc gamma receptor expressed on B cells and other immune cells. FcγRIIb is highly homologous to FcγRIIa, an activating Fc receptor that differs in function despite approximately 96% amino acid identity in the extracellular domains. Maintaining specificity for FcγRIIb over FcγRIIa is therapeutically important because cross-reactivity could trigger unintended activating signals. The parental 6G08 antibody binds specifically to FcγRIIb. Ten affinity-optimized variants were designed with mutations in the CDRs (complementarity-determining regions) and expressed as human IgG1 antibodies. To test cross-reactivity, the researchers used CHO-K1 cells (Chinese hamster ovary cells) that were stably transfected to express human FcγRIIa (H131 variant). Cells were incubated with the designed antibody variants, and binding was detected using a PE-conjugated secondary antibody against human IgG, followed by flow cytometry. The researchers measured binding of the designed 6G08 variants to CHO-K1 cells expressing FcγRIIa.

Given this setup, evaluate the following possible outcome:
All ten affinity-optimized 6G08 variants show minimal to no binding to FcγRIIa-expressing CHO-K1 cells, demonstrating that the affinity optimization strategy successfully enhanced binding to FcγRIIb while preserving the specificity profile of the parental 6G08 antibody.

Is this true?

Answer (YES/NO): NO